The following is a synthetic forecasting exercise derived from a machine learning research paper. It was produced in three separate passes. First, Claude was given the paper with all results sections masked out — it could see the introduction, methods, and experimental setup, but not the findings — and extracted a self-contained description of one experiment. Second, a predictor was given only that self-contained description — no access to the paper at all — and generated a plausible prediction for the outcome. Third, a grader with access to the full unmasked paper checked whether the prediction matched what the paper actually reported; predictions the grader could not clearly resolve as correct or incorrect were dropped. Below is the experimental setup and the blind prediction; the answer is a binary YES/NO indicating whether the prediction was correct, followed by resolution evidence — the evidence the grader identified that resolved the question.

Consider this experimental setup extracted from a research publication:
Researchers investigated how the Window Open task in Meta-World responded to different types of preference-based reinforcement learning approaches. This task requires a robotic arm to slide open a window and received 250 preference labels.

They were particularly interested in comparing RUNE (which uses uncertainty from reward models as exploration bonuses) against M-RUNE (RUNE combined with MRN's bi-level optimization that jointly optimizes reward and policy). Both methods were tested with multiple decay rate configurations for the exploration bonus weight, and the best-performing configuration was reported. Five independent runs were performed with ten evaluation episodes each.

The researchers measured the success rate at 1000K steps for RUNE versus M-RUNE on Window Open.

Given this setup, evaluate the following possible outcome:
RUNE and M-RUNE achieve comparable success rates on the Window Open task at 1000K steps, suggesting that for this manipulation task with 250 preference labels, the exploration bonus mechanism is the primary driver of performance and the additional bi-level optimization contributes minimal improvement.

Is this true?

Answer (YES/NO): NO